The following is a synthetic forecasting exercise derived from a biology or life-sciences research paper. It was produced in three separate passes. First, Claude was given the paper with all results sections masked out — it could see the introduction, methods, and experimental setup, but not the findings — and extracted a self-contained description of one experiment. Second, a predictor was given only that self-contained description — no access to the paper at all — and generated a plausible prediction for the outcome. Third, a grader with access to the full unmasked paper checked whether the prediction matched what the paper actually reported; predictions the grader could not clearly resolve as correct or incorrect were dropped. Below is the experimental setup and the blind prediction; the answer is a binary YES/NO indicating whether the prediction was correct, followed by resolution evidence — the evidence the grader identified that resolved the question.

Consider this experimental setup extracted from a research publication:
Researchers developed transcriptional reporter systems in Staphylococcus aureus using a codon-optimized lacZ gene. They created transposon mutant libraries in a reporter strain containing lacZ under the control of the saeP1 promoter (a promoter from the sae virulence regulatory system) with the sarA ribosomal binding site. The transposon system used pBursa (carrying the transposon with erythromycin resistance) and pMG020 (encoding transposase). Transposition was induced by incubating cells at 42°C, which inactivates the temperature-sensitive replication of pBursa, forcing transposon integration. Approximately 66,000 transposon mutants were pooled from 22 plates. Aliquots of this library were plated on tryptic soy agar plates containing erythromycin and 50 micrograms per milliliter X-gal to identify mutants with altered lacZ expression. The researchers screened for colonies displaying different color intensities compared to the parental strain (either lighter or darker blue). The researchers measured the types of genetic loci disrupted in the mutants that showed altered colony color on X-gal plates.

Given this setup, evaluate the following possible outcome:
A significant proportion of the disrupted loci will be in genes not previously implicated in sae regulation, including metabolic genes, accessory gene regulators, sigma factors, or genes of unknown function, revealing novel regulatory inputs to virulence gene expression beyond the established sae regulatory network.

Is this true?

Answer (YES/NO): NO